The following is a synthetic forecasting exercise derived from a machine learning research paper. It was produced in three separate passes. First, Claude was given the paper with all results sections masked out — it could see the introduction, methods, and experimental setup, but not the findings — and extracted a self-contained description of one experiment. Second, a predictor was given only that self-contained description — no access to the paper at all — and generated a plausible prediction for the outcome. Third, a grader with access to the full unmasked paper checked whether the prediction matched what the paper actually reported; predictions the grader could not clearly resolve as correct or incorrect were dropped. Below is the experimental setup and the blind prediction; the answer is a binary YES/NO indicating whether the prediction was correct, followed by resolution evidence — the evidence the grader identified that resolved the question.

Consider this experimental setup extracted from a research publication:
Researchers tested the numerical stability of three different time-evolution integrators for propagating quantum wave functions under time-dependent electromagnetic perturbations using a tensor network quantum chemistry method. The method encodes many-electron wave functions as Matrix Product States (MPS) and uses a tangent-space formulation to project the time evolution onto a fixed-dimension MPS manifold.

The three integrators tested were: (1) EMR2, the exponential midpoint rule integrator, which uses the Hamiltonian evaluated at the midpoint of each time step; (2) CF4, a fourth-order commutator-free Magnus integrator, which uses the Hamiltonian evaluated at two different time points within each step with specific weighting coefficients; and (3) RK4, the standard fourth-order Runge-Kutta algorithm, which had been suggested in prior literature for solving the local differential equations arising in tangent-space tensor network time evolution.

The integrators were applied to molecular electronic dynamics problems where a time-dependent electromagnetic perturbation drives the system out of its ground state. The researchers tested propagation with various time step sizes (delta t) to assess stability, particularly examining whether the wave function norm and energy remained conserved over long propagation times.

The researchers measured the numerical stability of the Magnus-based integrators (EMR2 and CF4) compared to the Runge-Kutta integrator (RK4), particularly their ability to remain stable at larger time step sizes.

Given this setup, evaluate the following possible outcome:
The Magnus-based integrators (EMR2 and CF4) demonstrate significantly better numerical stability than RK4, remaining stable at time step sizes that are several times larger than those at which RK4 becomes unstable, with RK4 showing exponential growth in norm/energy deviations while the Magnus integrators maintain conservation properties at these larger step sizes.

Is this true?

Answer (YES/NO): YES